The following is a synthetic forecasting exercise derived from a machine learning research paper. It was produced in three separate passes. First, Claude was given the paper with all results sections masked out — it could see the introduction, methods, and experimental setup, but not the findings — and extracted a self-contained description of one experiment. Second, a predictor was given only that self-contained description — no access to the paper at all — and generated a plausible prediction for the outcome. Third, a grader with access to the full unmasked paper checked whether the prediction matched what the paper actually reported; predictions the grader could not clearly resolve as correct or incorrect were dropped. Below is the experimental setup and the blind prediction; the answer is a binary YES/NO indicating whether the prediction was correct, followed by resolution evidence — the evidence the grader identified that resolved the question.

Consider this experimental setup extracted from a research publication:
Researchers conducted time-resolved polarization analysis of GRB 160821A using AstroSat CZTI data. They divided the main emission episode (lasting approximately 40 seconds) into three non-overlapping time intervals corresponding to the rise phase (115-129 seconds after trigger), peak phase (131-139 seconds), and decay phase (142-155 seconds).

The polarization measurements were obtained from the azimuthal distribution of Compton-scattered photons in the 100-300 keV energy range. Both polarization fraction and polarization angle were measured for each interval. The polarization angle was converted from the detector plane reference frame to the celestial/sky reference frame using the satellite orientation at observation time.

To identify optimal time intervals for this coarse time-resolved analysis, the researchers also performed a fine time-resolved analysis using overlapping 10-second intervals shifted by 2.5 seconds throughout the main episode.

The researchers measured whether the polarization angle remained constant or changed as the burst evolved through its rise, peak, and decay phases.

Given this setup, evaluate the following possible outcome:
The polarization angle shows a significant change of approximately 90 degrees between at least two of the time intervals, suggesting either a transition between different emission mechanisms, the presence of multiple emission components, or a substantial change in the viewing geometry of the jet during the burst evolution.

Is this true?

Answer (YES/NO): YES